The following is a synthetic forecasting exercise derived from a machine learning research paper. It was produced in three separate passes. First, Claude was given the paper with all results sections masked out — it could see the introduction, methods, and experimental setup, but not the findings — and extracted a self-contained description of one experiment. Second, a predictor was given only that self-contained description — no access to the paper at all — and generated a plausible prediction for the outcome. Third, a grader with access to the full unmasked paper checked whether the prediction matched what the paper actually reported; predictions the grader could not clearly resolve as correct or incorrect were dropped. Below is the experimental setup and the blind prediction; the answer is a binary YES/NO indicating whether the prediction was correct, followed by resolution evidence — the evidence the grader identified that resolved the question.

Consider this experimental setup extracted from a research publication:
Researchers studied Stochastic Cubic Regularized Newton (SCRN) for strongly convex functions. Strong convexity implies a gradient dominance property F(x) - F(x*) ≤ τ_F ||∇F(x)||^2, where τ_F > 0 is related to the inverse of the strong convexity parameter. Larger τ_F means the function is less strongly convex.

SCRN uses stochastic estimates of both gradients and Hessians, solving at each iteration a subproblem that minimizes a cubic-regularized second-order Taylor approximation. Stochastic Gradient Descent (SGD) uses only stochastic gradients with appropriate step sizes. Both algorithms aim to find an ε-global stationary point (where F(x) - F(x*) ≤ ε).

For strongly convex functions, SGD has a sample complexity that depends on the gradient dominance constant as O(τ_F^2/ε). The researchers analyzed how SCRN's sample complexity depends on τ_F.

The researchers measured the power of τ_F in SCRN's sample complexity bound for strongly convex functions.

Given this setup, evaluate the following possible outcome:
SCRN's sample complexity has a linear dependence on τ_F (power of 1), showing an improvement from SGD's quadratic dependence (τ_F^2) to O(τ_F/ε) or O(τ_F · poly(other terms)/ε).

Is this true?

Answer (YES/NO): NO